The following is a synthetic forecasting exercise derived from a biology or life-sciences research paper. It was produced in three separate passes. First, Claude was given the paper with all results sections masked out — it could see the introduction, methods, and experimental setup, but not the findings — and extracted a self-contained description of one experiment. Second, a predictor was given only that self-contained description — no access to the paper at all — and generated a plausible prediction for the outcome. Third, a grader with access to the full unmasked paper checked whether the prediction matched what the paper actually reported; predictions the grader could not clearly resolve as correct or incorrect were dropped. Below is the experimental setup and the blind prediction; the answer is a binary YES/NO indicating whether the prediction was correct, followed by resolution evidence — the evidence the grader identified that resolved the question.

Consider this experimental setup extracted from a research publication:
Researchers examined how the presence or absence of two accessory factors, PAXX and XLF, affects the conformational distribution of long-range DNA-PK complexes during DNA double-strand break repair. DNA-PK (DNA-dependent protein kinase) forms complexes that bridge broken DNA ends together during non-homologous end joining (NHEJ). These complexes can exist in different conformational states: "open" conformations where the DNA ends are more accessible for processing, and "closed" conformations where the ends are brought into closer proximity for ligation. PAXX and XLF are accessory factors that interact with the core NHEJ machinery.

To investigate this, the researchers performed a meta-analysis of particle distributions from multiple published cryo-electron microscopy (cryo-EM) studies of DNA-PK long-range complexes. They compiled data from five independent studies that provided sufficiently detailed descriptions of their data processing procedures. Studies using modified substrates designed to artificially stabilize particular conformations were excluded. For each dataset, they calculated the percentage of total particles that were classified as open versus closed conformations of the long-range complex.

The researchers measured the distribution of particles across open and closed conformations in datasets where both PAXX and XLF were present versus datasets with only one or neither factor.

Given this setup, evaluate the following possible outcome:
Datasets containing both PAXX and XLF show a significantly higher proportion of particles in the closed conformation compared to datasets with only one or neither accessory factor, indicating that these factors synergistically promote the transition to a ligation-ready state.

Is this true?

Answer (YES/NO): NO